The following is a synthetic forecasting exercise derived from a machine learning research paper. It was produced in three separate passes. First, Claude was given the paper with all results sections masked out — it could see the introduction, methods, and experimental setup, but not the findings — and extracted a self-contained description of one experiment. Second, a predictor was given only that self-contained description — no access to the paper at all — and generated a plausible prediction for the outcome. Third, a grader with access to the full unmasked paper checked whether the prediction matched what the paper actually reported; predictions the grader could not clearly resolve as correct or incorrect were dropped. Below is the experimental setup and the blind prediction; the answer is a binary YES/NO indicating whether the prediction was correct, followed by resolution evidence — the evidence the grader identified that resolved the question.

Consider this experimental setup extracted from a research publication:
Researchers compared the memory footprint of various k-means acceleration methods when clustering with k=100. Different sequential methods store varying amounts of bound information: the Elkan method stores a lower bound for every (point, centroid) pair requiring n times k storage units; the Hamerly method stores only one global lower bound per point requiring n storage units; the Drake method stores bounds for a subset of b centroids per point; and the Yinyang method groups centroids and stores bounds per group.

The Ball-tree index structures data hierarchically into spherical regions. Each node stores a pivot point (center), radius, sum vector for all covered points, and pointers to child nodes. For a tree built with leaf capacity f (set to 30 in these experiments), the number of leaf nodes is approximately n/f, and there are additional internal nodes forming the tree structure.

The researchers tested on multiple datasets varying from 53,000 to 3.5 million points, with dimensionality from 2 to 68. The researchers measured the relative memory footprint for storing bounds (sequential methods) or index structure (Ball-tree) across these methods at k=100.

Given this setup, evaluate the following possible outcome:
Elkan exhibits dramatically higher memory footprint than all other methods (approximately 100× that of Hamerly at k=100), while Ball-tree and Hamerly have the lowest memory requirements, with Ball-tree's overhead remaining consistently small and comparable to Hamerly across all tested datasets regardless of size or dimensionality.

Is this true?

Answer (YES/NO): NO